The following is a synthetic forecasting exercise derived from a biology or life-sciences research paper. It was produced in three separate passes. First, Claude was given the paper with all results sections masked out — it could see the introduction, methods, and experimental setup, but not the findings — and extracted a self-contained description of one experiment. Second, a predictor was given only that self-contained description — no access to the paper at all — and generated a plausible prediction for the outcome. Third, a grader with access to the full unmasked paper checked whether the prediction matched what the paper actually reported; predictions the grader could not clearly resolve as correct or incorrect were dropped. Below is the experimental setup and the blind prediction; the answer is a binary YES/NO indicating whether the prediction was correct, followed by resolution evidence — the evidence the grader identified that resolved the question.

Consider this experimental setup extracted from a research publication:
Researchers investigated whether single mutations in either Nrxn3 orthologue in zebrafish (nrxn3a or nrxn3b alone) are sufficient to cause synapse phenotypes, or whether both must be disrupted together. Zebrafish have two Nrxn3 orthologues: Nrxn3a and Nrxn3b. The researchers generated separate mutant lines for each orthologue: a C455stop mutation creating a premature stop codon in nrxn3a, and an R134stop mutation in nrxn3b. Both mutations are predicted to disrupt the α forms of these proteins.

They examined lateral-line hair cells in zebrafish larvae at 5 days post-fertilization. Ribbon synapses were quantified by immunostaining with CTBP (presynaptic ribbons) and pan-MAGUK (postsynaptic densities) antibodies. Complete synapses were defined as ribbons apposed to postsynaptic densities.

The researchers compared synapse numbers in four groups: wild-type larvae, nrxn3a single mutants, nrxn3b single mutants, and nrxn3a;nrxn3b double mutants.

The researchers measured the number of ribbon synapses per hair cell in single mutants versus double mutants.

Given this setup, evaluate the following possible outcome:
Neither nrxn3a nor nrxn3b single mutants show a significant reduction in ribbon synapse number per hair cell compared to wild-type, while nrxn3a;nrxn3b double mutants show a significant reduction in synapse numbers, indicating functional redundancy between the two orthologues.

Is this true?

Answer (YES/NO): NO